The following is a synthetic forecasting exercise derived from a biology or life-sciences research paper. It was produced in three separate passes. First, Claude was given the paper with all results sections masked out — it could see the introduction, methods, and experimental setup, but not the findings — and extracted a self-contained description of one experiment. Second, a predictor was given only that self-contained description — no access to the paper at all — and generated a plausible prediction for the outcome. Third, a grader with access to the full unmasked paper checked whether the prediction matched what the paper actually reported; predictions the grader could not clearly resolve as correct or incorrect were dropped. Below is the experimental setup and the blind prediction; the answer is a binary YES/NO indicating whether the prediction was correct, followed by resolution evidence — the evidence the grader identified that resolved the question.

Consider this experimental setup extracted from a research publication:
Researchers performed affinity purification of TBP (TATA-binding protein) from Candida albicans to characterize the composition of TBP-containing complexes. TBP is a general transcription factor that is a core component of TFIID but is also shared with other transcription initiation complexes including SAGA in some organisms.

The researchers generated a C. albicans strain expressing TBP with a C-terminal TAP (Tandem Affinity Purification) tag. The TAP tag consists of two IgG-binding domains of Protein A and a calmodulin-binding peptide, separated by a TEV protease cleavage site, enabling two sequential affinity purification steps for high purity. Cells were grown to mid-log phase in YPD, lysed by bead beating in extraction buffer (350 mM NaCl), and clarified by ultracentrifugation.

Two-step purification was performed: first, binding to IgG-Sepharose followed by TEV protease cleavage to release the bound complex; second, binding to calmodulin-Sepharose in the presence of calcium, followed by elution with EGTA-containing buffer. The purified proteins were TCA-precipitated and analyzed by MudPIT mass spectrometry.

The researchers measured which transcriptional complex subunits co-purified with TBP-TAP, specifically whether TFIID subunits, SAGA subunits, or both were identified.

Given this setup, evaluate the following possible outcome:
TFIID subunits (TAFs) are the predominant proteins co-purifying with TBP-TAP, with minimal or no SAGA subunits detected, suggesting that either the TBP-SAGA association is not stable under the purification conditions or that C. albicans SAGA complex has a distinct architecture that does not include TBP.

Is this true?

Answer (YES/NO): YES